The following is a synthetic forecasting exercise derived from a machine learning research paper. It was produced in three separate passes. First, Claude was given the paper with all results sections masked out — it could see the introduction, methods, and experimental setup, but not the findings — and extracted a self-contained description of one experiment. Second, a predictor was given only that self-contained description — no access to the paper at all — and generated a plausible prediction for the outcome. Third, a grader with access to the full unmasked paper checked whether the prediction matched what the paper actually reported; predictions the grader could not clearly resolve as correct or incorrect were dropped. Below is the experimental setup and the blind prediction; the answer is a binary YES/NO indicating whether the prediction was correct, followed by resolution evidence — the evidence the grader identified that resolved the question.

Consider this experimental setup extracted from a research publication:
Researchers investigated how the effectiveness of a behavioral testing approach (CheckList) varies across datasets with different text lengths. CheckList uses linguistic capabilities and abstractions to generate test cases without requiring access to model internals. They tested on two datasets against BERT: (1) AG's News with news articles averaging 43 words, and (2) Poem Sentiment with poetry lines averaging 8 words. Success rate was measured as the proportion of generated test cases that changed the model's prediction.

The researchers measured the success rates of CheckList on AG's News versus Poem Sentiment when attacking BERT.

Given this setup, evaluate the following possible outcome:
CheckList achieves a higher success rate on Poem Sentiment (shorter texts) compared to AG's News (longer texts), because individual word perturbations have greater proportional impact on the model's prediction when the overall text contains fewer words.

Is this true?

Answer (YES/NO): NO